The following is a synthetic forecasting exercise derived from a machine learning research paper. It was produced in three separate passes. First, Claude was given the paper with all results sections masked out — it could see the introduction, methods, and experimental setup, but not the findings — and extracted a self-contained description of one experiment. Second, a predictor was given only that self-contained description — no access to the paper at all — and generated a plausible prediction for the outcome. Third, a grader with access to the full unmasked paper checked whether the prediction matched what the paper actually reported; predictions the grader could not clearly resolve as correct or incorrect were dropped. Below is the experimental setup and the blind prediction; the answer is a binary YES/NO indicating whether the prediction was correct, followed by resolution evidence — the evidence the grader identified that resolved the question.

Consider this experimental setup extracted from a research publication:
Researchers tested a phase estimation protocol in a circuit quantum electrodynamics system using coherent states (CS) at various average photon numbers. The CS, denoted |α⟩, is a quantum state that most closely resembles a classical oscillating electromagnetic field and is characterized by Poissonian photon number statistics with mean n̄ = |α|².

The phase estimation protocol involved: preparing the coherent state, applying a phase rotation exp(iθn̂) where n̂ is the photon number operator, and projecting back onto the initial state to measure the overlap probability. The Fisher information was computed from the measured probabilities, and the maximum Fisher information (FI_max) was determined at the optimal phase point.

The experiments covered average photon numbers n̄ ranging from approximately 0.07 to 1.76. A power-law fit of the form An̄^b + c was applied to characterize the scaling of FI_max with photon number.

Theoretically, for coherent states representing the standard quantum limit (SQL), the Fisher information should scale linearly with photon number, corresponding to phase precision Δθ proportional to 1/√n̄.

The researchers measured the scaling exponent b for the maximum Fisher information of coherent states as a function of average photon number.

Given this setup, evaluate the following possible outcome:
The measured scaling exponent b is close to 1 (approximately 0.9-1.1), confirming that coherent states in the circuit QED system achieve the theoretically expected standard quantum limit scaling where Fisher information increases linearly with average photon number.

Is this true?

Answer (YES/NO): YES